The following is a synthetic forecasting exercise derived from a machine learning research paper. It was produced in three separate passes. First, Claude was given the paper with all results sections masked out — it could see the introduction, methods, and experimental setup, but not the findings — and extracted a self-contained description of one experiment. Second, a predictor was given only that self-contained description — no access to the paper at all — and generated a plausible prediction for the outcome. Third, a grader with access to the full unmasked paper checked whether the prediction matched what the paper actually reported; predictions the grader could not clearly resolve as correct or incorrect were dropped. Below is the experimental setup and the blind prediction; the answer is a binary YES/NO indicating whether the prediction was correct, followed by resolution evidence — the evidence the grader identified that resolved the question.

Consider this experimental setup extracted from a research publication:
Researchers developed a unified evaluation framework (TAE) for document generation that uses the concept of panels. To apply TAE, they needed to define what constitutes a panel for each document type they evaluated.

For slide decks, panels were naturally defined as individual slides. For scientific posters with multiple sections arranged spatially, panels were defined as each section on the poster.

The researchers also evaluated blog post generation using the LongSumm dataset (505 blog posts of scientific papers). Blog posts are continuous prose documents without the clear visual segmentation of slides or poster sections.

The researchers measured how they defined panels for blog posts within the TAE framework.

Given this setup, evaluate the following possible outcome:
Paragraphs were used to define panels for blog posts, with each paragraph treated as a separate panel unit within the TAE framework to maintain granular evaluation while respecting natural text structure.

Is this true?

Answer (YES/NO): NO